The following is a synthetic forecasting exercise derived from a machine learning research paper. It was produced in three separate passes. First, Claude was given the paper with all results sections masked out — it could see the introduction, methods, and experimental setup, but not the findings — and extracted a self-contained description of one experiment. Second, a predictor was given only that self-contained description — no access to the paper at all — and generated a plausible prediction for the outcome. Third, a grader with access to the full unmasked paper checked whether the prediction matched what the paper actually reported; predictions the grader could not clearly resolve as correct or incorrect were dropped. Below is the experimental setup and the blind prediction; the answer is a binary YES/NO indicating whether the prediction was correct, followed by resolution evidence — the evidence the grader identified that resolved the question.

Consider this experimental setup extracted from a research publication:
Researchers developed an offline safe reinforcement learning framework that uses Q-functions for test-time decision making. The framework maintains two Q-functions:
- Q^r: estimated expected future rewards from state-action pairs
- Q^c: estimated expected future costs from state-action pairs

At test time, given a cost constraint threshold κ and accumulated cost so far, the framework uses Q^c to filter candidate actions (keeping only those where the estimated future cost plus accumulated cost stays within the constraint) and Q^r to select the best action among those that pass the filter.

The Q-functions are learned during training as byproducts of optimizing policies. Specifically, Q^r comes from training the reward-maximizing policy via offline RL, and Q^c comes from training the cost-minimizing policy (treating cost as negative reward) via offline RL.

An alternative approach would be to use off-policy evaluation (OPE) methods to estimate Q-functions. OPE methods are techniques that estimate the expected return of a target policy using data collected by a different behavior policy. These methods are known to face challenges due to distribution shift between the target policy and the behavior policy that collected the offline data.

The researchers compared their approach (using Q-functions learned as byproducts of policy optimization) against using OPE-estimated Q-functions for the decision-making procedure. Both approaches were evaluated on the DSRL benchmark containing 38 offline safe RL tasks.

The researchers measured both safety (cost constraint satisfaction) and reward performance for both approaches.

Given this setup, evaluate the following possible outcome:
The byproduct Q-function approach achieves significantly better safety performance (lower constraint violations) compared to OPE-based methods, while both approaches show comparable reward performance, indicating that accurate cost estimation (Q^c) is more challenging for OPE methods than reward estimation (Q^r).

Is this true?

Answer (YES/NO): NO